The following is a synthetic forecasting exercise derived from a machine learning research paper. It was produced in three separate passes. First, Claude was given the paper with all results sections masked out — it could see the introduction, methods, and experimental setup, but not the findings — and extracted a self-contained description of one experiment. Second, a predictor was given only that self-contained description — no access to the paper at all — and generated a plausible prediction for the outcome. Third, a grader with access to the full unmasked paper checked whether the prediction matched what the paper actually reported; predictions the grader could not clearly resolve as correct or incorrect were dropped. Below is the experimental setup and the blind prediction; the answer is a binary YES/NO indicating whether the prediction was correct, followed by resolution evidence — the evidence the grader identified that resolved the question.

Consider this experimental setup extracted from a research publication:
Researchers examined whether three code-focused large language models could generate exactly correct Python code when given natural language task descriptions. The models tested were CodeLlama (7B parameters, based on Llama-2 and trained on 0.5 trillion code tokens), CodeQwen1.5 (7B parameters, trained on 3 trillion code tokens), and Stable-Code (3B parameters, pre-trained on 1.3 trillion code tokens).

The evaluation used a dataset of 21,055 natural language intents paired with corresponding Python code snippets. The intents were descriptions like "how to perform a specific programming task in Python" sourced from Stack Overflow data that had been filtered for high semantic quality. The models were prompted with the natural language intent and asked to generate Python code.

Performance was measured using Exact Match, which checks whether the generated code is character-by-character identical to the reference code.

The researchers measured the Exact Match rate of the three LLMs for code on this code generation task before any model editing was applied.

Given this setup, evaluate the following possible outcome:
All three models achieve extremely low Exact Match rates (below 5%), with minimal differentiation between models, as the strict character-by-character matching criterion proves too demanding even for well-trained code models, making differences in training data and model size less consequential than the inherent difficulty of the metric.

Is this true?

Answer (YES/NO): YES